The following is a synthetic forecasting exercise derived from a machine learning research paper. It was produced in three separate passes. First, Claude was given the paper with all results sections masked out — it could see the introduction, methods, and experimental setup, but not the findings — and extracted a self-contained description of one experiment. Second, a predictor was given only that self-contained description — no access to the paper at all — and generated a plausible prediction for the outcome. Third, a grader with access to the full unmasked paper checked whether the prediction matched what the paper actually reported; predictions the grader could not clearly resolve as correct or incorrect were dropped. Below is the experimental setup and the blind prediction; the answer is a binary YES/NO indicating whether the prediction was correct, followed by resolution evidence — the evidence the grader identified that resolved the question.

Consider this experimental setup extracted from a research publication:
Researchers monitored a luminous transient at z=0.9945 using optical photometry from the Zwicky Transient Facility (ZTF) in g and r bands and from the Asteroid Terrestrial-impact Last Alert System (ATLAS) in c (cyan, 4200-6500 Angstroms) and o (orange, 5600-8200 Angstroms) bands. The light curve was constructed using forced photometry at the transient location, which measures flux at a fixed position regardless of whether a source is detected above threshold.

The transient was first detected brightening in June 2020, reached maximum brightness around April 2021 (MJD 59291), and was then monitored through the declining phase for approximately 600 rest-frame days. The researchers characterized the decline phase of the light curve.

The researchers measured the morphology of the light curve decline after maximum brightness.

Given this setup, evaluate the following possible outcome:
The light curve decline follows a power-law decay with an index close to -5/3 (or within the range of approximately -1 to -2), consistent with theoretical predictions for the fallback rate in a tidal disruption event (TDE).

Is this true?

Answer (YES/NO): NO